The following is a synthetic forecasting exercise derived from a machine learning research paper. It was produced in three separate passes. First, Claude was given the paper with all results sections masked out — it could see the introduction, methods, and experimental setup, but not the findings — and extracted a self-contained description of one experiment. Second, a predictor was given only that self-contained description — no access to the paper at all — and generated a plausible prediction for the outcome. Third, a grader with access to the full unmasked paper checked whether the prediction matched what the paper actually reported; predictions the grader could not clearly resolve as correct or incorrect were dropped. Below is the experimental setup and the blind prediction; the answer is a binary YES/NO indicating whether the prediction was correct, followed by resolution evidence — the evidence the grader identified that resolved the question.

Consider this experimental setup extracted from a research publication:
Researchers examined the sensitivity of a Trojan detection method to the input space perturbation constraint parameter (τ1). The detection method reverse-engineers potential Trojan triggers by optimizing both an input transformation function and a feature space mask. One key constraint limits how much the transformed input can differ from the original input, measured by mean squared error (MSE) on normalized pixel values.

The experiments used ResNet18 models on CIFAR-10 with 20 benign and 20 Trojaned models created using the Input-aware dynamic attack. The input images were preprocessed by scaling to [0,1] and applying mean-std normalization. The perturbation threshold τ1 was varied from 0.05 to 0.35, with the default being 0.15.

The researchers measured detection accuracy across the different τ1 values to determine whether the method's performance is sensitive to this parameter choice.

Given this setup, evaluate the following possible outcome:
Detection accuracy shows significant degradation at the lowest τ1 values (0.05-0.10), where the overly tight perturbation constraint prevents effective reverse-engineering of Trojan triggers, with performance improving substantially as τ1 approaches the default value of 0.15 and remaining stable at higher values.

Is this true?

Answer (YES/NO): NO